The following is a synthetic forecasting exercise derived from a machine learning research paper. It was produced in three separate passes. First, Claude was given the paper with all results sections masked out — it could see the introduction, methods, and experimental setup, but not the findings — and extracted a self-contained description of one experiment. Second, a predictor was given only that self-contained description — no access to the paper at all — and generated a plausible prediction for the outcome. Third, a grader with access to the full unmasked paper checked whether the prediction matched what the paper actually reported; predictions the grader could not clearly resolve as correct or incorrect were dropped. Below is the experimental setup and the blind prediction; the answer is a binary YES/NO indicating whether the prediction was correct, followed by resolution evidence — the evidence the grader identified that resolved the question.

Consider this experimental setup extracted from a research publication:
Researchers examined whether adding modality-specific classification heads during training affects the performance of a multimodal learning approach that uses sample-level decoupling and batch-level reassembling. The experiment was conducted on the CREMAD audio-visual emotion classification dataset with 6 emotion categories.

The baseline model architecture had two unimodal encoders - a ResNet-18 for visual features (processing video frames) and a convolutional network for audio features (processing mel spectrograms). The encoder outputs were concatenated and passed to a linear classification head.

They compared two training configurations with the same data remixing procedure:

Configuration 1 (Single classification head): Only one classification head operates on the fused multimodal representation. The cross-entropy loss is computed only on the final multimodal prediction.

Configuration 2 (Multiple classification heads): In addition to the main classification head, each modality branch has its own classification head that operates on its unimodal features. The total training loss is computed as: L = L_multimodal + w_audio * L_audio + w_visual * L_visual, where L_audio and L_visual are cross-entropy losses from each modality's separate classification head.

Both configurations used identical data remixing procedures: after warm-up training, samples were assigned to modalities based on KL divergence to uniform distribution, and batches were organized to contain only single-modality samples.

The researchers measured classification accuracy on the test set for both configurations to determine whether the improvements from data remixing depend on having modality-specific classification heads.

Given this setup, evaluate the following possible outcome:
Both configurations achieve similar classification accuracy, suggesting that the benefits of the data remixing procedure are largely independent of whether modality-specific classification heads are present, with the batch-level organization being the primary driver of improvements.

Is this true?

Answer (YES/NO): NO